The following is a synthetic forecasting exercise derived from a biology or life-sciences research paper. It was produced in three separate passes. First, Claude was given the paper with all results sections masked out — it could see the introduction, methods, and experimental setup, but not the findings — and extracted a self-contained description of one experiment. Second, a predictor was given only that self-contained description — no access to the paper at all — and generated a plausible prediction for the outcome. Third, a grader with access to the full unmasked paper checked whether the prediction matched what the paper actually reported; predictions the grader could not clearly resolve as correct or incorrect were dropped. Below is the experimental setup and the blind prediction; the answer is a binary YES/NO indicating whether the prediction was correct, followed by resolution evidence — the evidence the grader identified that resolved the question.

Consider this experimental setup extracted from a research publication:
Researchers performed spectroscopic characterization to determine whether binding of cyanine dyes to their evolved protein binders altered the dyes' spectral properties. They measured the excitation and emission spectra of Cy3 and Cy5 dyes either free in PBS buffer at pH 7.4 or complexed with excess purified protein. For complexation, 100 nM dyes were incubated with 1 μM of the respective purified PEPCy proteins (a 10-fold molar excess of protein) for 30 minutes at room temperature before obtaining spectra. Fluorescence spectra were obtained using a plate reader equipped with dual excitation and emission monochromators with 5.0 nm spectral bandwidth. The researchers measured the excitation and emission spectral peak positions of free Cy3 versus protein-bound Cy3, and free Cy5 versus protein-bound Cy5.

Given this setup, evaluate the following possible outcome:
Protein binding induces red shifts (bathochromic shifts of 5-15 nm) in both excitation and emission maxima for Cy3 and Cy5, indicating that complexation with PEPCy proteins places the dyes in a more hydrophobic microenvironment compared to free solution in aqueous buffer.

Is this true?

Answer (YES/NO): NO